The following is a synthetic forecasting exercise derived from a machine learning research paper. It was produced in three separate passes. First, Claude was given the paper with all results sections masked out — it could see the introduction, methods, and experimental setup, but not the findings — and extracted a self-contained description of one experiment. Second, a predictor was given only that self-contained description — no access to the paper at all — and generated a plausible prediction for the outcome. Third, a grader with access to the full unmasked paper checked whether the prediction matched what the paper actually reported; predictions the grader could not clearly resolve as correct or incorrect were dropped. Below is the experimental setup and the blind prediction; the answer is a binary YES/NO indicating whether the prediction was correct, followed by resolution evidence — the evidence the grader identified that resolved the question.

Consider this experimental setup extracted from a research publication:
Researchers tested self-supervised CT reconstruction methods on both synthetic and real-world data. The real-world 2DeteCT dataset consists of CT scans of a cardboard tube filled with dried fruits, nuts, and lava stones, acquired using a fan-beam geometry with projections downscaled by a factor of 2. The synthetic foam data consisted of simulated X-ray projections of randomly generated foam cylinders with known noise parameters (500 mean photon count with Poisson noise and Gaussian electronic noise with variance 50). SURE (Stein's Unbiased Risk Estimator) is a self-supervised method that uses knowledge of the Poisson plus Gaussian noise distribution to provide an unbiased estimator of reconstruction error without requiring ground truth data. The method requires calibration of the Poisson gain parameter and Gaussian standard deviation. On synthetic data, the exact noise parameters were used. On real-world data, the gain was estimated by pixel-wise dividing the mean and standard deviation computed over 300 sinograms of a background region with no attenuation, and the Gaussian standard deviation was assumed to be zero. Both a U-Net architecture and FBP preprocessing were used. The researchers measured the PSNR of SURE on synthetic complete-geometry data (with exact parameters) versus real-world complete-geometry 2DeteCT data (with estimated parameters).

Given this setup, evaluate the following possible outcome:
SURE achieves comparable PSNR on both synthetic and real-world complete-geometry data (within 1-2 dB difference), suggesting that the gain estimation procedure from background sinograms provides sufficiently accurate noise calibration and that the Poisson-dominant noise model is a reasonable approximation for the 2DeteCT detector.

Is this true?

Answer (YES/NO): NO